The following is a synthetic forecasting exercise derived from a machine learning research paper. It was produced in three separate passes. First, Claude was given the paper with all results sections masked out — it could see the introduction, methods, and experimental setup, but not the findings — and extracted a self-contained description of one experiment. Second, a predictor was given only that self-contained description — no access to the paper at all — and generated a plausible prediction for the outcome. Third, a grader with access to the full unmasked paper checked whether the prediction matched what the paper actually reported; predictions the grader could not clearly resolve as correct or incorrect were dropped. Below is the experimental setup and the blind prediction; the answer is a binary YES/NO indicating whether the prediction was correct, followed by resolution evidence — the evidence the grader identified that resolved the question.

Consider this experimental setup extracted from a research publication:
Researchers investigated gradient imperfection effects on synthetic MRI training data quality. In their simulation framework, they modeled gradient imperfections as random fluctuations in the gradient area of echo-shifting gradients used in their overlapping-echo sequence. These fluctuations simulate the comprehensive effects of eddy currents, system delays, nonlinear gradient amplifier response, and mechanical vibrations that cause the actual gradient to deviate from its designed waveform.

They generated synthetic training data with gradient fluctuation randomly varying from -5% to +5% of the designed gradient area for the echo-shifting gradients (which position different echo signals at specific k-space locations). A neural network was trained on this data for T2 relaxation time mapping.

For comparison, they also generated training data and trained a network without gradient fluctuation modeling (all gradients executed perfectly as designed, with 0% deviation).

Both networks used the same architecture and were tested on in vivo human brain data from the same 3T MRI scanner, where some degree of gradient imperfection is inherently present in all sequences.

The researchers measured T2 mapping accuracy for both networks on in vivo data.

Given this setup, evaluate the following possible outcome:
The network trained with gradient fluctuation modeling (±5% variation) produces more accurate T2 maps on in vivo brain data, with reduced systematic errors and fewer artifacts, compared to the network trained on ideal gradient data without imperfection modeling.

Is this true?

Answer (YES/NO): YES